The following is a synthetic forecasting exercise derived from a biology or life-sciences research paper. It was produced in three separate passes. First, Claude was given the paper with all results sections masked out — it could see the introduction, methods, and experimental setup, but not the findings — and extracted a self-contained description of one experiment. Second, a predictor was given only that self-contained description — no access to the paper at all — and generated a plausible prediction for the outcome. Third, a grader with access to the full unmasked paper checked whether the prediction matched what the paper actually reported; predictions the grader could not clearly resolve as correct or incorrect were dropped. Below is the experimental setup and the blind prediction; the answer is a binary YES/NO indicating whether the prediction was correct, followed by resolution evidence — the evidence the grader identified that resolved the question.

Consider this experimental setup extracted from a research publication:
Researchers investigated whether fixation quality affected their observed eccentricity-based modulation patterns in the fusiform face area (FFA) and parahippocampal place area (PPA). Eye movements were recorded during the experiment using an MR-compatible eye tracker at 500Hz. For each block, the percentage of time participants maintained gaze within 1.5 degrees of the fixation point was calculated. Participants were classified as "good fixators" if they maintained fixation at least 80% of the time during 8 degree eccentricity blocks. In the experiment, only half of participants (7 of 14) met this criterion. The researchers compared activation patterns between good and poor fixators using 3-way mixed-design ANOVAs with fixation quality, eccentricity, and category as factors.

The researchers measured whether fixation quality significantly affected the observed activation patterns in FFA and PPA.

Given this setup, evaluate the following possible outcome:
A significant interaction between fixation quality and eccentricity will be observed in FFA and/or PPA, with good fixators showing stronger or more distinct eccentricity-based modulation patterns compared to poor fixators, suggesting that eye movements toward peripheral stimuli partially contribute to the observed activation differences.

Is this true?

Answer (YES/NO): NO